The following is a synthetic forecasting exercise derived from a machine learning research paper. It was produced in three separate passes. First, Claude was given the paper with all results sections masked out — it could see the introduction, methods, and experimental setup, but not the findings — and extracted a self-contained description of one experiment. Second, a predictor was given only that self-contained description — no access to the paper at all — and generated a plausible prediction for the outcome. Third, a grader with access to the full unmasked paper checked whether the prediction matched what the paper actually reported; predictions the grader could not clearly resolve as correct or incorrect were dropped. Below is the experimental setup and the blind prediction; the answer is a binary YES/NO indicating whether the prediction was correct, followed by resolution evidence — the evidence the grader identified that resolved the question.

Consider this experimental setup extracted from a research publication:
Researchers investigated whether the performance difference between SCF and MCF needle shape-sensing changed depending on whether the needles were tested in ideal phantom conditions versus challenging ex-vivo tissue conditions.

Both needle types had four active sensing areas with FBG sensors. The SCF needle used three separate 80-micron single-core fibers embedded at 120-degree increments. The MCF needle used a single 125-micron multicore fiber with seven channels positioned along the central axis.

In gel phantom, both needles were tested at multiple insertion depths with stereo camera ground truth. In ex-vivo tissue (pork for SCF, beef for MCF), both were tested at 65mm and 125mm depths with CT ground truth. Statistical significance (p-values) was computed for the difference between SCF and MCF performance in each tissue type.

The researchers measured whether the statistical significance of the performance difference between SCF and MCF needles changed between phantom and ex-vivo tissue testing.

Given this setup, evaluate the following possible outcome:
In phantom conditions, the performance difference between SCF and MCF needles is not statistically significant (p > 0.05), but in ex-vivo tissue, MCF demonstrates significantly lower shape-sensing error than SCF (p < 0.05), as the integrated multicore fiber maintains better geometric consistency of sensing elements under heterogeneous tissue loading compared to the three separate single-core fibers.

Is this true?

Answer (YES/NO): NO